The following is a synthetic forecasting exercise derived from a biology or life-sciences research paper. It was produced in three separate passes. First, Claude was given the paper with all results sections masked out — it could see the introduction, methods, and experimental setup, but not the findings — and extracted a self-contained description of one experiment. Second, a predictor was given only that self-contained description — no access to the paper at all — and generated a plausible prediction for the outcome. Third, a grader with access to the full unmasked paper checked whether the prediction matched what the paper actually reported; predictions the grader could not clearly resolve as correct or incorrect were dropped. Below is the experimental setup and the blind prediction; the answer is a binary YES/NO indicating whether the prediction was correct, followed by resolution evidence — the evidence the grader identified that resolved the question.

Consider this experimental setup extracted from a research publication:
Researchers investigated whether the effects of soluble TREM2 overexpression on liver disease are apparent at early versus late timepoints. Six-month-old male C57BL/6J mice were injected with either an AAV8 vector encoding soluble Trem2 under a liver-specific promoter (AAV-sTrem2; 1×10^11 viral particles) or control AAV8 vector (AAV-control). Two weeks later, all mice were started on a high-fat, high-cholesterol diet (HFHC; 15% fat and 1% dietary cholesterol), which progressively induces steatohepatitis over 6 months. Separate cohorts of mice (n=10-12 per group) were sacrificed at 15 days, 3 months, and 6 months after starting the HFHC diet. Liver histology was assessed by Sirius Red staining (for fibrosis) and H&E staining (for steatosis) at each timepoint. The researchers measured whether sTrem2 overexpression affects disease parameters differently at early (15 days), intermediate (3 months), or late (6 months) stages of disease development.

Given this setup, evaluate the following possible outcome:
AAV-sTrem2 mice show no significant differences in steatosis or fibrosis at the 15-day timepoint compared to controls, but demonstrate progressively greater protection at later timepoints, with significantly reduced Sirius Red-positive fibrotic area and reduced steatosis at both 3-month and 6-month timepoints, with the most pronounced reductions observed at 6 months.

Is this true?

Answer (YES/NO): NO